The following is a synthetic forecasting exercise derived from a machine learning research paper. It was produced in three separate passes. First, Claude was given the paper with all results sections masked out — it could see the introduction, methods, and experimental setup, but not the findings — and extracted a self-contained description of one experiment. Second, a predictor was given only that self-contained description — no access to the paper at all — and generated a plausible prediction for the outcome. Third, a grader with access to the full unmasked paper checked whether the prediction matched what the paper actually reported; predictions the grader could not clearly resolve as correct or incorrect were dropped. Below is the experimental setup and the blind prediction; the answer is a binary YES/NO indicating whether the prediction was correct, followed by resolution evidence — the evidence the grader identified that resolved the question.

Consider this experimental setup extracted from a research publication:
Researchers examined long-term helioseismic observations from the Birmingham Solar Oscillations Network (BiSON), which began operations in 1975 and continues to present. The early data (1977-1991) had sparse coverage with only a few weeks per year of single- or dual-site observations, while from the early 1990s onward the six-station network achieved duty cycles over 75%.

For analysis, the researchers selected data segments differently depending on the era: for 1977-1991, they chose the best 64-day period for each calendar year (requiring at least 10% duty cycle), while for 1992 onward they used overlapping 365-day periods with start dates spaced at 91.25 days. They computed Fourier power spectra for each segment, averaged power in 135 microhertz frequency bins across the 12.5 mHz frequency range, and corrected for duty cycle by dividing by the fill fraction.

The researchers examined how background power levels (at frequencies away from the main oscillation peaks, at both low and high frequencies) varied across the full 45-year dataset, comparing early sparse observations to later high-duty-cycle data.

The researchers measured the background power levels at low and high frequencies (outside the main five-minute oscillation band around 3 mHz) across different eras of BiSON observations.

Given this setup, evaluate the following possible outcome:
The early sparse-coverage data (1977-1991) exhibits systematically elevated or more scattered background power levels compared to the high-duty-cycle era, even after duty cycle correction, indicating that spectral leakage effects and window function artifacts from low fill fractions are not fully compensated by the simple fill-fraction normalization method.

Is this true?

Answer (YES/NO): NO